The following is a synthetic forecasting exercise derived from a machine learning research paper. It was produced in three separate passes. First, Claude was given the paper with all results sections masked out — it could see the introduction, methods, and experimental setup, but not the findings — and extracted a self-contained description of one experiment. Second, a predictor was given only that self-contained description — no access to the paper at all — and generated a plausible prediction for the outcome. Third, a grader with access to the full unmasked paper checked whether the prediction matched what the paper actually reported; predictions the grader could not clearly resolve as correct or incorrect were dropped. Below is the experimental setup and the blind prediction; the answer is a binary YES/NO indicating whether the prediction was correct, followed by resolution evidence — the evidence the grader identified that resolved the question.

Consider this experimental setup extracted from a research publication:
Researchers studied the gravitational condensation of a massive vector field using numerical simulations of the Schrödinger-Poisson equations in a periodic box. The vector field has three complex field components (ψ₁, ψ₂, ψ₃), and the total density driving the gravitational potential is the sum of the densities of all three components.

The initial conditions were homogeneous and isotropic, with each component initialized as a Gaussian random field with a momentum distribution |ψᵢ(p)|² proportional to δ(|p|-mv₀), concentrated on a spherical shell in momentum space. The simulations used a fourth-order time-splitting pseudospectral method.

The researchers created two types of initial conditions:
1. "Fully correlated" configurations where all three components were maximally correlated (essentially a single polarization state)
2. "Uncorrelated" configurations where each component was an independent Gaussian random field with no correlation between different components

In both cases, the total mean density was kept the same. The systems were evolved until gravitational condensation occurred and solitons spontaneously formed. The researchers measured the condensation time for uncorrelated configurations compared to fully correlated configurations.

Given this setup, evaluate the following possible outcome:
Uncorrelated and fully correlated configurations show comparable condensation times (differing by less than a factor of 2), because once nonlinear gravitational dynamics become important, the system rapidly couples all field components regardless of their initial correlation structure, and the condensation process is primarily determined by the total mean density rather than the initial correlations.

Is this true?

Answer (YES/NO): NO